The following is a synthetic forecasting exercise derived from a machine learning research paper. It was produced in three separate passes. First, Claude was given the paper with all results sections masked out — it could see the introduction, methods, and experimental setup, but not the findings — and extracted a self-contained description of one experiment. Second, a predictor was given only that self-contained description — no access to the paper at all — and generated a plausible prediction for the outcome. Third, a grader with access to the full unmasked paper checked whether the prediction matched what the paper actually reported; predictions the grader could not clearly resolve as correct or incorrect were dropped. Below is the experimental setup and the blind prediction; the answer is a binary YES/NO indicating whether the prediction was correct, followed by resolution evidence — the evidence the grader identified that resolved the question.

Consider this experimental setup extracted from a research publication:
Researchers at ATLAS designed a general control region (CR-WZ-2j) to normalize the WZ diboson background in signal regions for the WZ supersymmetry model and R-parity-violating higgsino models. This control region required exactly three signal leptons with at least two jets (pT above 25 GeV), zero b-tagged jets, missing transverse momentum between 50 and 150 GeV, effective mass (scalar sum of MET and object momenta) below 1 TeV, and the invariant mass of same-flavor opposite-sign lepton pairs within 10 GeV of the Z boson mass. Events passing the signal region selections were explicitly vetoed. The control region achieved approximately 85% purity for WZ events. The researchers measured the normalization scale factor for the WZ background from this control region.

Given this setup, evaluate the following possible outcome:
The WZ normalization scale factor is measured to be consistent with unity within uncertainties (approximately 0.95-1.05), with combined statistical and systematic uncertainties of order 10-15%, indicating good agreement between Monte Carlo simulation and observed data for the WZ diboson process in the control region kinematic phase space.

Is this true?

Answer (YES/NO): NO